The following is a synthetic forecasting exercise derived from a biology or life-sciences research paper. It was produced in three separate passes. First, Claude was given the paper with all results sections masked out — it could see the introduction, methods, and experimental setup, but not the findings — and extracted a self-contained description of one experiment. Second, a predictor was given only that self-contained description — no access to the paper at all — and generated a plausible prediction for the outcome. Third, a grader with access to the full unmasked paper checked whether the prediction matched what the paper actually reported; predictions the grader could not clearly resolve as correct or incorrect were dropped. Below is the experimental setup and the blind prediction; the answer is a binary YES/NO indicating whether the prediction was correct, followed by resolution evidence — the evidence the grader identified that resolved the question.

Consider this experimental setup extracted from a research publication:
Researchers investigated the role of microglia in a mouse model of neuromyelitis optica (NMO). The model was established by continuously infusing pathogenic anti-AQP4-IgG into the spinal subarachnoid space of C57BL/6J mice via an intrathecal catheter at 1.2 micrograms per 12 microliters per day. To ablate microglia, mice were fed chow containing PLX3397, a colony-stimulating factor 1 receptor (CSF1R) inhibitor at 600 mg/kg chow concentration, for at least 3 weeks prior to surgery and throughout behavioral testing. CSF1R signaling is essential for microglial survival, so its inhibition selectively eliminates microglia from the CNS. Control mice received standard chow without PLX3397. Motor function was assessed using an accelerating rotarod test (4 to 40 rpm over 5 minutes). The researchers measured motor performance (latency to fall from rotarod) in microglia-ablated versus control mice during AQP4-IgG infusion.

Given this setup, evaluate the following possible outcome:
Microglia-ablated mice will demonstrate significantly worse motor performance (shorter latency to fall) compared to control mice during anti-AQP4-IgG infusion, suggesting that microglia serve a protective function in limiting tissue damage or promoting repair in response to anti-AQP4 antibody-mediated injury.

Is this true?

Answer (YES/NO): NO